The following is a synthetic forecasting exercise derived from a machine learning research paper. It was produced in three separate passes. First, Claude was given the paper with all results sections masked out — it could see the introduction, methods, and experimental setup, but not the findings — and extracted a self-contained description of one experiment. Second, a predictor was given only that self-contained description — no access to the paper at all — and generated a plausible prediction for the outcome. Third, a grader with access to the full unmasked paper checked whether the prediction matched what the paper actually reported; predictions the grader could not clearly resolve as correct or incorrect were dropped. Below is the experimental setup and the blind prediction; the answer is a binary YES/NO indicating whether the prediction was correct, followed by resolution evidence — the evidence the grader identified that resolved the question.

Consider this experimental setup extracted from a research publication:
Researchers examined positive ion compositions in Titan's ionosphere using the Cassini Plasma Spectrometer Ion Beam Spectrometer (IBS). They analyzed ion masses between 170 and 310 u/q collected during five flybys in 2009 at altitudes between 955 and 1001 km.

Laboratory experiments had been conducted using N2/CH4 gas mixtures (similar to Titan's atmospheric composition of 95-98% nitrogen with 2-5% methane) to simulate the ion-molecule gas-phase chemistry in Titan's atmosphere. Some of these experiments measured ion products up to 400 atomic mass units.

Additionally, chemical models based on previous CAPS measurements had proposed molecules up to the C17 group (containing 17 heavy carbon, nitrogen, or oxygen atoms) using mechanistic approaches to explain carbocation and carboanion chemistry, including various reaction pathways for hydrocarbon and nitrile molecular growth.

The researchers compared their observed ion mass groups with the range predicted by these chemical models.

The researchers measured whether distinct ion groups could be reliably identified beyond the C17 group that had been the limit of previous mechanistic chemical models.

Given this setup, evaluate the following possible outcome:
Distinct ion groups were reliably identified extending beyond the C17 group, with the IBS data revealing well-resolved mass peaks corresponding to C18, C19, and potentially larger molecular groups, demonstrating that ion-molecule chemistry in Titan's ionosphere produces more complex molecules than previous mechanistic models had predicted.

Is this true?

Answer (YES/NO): YES